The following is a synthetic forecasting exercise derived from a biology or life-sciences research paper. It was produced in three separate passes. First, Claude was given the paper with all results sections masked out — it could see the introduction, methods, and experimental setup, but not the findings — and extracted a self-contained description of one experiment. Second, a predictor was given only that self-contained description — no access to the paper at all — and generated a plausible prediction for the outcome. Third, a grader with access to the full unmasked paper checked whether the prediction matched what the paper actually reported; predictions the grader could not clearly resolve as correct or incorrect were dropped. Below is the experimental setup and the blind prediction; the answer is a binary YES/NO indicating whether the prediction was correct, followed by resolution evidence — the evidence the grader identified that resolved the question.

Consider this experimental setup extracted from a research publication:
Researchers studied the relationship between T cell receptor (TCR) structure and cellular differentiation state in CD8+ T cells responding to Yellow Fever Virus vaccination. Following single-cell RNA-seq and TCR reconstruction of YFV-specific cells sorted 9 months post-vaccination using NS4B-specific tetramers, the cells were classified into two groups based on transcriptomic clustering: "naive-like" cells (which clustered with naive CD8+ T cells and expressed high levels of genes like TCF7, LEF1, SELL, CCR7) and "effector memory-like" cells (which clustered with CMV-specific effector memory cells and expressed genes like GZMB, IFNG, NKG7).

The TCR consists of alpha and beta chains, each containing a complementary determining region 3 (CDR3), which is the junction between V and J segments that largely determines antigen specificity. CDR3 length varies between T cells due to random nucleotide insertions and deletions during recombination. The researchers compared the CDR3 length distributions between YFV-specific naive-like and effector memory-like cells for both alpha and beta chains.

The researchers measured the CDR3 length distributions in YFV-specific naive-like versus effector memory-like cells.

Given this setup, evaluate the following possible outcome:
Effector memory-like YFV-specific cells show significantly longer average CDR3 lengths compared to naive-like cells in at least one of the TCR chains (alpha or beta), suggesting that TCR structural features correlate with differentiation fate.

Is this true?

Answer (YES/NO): NO